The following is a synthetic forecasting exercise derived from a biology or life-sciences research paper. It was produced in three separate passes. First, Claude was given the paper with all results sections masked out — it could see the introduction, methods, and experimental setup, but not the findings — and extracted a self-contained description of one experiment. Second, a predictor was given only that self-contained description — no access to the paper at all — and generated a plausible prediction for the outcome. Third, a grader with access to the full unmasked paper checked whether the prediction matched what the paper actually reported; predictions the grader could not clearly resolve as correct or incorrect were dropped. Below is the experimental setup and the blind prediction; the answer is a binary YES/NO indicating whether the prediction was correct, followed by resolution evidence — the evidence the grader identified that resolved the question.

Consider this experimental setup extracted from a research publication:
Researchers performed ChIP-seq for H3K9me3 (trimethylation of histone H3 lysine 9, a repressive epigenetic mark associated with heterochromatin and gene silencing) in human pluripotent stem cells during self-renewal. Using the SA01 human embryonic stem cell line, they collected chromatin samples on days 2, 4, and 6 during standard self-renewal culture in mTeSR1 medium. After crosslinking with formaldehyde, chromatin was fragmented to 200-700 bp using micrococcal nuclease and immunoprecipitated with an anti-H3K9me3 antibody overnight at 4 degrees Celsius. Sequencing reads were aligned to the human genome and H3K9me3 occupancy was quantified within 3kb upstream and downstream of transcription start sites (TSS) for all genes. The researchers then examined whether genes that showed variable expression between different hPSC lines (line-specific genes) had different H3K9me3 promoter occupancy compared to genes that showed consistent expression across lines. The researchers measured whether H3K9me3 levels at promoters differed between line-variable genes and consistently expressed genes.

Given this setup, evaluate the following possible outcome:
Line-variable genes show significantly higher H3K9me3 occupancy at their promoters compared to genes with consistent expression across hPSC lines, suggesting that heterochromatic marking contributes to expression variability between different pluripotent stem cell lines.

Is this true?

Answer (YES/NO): NO